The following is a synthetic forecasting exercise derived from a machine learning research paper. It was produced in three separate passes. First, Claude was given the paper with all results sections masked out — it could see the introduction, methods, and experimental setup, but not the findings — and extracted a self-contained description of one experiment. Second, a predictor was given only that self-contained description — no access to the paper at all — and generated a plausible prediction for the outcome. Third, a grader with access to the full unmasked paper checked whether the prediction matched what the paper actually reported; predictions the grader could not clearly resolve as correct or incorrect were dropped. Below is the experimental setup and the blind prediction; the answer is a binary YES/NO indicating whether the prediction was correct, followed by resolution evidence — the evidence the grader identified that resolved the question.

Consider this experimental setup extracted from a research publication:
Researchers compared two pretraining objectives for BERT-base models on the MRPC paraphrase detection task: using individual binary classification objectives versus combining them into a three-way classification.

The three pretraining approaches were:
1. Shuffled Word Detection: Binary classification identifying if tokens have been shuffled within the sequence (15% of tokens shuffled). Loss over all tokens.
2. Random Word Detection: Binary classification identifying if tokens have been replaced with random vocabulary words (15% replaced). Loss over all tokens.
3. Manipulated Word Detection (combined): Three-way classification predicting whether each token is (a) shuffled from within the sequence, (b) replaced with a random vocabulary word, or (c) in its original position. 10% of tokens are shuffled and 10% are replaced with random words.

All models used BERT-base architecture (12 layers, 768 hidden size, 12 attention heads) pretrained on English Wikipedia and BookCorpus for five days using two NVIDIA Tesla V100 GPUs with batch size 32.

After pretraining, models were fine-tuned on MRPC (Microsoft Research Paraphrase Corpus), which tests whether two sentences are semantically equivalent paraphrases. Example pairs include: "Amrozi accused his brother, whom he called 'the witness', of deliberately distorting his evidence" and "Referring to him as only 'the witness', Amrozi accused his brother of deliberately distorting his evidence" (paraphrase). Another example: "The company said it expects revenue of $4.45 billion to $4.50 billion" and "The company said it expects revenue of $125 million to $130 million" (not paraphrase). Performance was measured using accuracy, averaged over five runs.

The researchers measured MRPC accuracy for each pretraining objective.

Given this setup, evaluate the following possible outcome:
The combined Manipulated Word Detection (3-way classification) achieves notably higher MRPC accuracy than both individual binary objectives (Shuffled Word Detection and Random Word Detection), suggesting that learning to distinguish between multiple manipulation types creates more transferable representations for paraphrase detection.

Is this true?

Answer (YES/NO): YES